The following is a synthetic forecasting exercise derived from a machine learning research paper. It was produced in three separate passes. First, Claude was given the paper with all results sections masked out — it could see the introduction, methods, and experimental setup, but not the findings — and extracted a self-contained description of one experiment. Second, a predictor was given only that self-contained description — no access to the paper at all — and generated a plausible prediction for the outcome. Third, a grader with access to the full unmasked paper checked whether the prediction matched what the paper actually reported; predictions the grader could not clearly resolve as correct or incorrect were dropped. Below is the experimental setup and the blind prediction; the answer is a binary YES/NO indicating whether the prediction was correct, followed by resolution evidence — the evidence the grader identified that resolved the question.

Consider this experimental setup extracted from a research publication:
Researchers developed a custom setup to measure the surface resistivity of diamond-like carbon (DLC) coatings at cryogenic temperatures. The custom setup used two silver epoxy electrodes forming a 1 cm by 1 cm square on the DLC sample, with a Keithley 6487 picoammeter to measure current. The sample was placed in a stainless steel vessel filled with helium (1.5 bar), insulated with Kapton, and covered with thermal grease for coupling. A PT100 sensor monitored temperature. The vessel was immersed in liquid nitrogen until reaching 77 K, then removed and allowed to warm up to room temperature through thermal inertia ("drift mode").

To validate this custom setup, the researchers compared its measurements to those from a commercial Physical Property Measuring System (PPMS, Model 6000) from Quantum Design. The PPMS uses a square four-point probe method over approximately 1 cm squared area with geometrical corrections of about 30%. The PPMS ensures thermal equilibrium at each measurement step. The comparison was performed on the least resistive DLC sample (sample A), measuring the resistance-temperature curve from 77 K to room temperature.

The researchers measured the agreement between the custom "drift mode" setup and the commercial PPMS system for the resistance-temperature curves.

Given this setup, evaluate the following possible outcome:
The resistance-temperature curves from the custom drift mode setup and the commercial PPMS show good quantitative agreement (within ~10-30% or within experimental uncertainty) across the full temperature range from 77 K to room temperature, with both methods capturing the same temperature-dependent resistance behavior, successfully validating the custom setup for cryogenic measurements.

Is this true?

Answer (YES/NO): YES